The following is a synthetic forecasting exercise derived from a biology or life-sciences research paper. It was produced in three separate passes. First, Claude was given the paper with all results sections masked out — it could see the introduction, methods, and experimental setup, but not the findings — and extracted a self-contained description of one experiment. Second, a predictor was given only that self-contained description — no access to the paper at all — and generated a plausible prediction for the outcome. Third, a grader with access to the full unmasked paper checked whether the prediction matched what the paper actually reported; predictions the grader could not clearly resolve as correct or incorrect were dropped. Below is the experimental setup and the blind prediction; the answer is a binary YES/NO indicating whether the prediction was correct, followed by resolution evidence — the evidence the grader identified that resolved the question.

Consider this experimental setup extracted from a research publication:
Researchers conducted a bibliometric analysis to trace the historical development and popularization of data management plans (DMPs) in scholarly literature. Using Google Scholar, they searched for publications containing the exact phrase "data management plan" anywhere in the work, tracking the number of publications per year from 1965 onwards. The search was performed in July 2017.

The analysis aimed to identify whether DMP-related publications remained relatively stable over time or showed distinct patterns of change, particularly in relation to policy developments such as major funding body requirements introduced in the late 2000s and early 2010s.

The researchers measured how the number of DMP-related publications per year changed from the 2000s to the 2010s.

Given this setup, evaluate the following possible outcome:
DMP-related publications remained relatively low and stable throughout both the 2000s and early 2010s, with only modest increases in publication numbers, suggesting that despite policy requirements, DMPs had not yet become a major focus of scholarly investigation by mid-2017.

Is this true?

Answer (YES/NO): NO